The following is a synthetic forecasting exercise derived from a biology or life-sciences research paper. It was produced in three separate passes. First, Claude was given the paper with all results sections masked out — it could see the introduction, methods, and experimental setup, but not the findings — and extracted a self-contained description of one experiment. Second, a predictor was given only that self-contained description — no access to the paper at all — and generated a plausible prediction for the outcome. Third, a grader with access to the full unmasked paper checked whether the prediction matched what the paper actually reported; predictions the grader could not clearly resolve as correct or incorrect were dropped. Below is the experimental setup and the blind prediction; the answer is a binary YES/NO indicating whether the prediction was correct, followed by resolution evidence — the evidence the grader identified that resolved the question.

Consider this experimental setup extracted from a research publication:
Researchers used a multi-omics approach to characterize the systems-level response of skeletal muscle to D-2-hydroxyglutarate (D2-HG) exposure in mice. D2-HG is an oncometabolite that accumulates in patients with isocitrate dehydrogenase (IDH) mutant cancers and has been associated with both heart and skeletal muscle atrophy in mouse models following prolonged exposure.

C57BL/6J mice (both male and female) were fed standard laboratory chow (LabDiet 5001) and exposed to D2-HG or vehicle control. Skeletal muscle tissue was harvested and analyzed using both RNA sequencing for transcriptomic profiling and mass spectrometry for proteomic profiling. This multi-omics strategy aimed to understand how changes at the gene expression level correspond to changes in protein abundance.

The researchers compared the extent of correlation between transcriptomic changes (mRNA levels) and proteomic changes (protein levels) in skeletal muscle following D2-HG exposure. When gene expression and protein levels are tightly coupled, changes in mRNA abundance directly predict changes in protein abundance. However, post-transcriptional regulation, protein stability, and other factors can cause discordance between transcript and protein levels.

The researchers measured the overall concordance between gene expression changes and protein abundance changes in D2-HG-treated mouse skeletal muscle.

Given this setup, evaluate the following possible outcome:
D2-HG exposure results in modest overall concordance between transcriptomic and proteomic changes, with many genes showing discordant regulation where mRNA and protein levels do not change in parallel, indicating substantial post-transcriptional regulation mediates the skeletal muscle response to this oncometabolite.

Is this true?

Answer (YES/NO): YES